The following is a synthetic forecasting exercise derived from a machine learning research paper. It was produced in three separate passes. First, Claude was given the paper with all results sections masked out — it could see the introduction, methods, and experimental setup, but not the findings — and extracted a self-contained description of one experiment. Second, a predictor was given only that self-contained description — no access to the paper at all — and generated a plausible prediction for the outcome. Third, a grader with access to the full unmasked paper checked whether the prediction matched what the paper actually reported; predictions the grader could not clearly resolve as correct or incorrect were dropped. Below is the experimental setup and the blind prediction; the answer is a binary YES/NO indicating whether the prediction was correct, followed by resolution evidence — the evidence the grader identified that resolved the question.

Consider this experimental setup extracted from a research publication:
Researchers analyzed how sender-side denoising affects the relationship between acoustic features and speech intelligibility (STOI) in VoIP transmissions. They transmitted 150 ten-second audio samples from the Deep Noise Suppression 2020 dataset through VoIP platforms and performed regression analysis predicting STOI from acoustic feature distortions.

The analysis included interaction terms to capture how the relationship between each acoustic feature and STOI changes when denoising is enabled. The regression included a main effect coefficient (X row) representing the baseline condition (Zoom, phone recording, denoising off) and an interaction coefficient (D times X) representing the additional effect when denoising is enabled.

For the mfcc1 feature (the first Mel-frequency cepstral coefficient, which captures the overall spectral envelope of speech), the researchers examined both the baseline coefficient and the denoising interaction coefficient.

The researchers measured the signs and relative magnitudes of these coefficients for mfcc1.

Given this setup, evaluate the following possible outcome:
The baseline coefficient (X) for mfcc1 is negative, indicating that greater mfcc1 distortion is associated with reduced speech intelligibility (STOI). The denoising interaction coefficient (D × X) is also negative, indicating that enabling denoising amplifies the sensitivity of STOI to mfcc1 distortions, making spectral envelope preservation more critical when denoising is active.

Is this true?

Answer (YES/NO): NO